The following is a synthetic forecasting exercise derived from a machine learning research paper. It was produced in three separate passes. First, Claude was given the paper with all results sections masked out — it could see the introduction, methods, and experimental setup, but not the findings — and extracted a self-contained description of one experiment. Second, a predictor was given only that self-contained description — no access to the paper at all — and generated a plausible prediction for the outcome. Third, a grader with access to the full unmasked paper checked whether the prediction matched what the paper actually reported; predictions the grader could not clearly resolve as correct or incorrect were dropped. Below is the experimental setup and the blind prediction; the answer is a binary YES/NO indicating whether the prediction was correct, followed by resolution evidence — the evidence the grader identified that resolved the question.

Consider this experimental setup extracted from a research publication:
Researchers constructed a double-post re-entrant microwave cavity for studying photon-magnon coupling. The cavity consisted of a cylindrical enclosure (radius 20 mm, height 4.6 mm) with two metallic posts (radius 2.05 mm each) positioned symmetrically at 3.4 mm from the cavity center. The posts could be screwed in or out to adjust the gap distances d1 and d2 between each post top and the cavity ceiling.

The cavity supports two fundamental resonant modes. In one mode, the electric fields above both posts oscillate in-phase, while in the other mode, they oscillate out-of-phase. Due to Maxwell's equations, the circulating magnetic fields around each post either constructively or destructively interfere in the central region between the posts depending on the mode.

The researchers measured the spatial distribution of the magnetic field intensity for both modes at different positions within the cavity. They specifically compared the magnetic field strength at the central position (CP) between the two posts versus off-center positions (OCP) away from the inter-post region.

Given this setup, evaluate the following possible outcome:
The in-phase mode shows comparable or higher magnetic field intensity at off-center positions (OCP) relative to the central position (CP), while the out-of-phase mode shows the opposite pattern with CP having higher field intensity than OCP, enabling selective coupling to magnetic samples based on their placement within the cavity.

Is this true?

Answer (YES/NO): YES